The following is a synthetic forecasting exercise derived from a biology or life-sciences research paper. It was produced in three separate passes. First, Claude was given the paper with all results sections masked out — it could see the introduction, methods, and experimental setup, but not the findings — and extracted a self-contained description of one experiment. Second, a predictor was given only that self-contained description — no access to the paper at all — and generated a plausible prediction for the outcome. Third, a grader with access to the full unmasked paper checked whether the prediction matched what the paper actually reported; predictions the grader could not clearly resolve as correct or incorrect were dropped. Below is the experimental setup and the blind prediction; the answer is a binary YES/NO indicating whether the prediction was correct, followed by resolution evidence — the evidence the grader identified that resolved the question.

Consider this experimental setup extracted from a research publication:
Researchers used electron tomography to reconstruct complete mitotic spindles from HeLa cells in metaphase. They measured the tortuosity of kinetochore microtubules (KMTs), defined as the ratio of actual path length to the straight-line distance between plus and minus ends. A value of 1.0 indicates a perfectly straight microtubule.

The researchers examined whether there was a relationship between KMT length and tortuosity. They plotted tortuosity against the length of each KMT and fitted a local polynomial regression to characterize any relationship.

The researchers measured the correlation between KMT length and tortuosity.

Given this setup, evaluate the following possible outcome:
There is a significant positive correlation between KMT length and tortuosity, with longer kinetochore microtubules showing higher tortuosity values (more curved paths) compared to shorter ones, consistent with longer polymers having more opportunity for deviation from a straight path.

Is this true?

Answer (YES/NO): YES